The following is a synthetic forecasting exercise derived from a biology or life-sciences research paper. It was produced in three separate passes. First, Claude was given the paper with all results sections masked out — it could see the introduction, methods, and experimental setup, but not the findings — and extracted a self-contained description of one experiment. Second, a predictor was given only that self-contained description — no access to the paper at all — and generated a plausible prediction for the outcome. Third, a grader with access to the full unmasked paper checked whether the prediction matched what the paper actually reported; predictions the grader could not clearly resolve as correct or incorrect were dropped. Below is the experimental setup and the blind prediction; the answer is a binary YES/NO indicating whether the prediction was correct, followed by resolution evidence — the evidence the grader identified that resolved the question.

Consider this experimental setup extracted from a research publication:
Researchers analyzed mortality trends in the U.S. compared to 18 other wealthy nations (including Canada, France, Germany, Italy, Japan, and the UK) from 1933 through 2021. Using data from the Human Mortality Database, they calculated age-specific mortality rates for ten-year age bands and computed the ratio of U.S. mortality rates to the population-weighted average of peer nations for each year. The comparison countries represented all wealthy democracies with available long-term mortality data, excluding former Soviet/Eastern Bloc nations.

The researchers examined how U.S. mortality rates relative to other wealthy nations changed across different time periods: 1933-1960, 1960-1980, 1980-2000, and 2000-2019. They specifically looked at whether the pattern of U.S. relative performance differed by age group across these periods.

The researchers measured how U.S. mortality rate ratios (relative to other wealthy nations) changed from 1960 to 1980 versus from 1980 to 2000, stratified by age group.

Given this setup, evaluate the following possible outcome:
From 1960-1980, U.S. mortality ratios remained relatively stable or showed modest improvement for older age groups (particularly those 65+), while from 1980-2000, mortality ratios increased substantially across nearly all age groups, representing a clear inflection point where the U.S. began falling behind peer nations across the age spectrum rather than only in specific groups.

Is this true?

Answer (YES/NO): NO